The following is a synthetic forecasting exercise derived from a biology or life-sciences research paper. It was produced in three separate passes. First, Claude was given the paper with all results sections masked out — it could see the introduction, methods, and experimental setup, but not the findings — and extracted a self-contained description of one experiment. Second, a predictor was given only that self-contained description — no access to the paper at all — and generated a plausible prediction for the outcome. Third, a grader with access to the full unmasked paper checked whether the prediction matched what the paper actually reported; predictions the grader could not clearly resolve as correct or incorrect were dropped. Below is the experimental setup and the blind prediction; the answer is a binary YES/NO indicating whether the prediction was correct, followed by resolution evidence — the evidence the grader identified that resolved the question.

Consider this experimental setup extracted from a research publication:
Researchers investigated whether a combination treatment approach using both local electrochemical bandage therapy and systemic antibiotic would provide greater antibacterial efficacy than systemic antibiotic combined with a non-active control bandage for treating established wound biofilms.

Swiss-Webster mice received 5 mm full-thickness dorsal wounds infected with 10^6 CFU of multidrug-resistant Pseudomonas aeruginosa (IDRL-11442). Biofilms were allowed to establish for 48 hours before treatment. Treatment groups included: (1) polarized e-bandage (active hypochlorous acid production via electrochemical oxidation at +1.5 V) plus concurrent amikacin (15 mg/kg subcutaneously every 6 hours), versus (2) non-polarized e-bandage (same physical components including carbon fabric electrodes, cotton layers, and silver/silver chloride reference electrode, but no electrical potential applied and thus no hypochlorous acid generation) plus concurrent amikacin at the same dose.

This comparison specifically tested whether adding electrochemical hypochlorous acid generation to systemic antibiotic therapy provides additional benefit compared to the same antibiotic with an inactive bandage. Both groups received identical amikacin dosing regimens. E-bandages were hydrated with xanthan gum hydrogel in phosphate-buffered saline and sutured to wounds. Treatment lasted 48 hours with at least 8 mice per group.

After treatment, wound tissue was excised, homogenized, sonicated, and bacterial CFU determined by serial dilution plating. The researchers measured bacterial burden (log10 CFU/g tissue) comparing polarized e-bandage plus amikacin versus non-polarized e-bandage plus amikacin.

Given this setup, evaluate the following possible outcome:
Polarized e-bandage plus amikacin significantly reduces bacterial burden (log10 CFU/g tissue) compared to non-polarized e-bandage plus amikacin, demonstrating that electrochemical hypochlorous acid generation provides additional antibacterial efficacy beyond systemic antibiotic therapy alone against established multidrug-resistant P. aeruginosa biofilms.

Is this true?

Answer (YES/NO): YES